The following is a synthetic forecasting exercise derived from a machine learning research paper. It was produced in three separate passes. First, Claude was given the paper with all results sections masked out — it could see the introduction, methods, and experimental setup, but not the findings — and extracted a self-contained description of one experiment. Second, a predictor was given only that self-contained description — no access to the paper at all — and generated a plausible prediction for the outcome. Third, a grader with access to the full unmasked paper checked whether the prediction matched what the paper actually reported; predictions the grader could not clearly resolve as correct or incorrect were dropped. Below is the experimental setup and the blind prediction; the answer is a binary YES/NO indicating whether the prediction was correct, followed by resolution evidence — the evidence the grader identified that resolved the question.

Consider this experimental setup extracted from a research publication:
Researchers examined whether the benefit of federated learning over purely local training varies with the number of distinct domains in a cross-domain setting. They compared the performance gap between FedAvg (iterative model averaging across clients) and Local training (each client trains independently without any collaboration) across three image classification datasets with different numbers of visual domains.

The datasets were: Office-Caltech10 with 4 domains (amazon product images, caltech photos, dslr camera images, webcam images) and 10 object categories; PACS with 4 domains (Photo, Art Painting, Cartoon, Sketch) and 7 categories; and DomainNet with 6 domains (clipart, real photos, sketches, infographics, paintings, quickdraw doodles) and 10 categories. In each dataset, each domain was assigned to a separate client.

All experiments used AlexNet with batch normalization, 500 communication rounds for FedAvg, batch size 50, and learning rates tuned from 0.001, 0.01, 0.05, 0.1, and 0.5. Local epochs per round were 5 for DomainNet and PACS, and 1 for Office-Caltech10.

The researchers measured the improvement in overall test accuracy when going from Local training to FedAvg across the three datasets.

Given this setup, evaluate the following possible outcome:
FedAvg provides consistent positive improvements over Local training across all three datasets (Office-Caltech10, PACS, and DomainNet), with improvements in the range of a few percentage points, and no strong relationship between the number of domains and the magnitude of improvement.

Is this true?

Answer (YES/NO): NO